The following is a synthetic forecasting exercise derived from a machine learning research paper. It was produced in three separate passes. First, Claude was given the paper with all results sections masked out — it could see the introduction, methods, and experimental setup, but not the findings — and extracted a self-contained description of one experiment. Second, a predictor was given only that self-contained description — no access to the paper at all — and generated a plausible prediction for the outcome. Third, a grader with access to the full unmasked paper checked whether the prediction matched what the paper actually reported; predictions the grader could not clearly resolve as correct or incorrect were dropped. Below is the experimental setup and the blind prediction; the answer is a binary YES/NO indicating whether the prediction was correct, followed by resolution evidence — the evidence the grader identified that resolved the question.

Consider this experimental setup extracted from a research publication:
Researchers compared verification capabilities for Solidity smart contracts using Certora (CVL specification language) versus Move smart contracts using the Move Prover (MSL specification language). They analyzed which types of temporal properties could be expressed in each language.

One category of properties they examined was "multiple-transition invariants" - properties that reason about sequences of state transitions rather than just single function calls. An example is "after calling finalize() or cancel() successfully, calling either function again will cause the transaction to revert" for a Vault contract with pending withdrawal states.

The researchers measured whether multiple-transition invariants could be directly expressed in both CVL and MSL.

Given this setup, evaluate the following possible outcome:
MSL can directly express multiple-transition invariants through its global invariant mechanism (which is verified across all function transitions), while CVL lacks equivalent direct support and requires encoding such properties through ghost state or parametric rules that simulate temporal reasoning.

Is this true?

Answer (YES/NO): NO